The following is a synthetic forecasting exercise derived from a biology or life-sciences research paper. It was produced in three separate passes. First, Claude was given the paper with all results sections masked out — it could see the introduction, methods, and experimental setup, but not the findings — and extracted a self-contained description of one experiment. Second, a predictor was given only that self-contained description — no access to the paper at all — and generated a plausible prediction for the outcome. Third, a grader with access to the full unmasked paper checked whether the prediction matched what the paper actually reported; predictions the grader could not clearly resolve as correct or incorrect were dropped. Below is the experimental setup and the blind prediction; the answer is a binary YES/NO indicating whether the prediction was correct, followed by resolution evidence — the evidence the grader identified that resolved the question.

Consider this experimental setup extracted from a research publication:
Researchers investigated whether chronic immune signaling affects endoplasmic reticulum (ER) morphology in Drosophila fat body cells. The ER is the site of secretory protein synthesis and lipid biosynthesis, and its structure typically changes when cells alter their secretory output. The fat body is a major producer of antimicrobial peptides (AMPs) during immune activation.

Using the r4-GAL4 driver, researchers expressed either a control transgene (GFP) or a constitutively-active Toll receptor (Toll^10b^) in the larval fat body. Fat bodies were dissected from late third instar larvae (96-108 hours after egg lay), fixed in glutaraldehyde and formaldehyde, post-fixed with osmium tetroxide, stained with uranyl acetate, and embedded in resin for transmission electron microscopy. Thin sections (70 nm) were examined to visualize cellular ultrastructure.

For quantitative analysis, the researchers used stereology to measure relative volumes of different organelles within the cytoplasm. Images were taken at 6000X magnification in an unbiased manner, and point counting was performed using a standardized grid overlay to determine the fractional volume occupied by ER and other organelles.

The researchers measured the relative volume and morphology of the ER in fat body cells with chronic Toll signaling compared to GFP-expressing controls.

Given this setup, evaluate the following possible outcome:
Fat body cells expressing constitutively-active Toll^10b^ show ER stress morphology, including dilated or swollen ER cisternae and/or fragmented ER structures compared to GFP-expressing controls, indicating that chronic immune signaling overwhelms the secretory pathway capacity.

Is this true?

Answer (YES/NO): NO